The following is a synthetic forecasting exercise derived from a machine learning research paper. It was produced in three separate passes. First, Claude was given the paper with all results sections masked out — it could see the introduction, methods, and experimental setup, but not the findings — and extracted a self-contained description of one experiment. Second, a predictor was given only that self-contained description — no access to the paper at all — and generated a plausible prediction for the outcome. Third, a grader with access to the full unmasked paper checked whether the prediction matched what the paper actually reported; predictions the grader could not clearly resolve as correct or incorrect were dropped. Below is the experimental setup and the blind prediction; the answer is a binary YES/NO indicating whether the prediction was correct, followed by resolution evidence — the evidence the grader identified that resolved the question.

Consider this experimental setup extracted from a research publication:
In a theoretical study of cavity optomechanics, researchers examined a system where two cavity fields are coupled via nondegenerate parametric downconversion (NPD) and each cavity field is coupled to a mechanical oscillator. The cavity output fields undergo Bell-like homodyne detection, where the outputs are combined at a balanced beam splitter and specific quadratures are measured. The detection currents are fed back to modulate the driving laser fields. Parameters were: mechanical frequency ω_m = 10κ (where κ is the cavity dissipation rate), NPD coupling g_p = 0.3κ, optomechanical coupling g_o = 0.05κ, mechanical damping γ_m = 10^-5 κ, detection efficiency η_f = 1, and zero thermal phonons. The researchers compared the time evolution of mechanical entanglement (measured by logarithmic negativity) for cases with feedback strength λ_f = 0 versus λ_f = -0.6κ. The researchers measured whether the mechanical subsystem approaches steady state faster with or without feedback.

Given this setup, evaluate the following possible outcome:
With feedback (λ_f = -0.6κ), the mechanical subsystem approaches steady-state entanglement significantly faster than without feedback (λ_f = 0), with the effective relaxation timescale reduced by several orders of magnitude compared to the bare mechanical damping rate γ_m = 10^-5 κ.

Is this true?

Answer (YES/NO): YES